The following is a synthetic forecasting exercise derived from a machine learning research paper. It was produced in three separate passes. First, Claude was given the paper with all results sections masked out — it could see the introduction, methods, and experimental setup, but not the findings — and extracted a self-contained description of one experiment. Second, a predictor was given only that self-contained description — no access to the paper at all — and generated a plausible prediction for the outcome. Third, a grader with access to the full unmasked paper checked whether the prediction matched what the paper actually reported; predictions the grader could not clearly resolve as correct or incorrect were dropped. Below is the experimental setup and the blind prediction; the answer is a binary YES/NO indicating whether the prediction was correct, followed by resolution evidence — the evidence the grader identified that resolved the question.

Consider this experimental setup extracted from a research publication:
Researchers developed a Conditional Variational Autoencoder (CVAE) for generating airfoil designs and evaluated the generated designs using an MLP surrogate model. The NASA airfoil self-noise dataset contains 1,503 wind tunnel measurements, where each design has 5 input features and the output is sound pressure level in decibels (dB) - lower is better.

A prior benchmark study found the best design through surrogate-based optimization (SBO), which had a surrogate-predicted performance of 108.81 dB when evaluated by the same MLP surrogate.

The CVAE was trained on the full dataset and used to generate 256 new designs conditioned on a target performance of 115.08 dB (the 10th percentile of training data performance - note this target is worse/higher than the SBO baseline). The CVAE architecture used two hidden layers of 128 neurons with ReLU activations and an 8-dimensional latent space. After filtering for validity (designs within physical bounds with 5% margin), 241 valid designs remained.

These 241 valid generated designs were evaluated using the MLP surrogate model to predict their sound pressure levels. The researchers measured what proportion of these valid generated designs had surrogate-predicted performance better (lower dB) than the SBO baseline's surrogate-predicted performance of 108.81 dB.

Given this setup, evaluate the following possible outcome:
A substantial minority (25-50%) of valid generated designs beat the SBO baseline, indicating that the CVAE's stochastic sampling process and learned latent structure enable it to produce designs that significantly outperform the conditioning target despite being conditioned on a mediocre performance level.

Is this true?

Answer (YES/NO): NO